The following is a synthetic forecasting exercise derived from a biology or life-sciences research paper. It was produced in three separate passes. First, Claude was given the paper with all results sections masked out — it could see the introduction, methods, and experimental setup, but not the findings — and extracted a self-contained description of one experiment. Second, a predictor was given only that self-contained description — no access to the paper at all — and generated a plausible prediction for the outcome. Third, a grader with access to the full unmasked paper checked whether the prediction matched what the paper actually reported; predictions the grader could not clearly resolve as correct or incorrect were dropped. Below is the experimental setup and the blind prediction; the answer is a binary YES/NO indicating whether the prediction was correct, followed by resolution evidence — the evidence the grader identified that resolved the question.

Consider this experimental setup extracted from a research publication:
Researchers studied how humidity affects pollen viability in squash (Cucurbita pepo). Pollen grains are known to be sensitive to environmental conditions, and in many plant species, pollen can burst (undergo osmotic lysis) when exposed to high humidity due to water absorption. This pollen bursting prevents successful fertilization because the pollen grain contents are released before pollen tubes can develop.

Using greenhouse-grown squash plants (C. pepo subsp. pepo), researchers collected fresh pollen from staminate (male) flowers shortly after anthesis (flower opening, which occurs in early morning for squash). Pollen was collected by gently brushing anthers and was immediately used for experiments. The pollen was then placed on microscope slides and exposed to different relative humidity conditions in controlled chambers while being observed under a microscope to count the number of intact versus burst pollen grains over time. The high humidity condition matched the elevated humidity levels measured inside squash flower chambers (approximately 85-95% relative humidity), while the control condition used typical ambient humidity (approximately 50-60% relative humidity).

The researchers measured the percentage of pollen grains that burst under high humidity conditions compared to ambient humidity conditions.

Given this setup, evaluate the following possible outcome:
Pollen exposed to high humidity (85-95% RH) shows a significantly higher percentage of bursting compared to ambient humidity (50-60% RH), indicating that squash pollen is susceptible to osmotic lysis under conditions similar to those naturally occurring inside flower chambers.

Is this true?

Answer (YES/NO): NO